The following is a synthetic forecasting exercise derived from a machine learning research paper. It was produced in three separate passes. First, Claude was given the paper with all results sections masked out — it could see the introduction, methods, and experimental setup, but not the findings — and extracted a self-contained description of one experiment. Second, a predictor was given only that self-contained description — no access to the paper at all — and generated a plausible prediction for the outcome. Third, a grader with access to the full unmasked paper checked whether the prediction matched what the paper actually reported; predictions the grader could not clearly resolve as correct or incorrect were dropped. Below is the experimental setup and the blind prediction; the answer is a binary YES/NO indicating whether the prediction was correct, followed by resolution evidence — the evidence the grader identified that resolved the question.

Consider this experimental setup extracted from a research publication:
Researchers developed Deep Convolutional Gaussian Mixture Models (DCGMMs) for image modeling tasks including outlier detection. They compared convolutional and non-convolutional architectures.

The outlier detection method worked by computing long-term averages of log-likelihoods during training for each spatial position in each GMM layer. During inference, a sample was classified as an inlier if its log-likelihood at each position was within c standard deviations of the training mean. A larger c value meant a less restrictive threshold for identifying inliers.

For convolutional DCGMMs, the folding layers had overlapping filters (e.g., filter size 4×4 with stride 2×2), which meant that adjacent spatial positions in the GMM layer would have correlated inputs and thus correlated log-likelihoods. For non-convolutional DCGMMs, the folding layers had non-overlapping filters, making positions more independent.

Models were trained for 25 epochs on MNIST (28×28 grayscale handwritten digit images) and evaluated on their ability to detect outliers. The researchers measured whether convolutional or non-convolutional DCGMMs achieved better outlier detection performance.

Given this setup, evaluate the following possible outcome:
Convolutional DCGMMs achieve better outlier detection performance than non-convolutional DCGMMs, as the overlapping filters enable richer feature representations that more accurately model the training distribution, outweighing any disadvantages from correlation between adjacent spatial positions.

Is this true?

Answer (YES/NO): YES